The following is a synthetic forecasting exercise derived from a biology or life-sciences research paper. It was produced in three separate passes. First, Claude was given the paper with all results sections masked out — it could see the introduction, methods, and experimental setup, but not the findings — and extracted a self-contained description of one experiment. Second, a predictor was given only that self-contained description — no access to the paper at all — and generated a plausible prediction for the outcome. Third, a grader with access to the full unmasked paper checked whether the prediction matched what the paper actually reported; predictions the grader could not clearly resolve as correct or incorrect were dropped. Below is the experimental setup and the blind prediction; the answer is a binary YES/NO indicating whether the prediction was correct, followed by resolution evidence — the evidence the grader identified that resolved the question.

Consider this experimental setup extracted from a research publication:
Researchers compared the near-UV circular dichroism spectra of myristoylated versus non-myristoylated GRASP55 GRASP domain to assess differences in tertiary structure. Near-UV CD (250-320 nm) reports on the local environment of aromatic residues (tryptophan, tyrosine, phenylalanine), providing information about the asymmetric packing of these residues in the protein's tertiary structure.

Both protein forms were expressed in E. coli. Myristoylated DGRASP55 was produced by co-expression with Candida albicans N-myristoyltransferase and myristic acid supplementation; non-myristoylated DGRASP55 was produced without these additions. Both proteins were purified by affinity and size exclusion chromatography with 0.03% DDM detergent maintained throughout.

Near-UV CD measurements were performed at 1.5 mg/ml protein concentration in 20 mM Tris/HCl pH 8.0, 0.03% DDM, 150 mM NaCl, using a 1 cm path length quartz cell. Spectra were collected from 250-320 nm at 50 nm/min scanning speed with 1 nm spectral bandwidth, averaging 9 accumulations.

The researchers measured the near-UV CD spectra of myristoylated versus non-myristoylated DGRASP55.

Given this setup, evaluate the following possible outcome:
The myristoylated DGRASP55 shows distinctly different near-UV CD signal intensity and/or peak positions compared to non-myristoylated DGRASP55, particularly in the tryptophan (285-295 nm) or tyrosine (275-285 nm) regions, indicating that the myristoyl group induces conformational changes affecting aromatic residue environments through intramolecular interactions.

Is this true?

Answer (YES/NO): NO